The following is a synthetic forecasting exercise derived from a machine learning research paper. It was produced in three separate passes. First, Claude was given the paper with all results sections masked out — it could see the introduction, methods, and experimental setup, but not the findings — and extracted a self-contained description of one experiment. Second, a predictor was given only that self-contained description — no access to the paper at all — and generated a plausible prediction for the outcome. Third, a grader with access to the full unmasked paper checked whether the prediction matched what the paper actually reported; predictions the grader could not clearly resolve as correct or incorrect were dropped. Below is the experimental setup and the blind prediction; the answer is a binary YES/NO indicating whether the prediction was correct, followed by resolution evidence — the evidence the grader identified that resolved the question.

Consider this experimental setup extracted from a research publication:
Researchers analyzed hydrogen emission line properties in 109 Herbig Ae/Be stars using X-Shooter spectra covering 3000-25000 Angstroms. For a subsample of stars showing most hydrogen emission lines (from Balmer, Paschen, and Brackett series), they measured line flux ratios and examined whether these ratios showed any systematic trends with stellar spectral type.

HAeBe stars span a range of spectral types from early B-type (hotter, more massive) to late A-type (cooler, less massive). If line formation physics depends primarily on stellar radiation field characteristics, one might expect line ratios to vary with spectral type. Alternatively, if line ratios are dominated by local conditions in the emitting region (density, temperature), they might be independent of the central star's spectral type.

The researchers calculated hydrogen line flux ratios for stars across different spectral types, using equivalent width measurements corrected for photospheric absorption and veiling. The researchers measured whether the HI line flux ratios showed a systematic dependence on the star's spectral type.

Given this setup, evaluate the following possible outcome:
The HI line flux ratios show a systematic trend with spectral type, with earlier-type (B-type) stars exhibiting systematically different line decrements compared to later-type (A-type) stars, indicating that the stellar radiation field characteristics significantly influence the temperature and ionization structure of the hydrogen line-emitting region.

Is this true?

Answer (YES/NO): NO